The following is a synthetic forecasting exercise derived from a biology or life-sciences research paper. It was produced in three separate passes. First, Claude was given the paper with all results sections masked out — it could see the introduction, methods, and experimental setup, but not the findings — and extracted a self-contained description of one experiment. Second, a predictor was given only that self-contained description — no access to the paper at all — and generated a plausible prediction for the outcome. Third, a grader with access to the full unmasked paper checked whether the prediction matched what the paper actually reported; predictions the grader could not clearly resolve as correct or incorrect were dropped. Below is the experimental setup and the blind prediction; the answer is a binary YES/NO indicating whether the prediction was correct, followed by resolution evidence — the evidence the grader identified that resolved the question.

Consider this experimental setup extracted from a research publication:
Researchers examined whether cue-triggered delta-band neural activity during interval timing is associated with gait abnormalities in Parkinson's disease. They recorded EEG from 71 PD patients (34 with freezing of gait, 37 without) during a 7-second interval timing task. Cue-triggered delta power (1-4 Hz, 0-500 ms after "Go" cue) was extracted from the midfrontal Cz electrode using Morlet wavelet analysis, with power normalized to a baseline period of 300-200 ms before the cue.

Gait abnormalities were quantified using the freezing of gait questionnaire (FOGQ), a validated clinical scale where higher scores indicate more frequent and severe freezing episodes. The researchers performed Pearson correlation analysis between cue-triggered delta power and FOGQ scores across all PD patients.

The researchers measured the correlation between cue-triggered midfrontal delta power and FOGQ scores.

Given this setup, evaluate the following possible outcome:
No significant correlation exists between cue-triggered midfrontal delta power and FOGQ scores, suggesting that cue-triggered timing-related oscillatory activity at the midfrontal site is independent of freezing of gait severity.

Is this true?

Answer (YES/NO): NO